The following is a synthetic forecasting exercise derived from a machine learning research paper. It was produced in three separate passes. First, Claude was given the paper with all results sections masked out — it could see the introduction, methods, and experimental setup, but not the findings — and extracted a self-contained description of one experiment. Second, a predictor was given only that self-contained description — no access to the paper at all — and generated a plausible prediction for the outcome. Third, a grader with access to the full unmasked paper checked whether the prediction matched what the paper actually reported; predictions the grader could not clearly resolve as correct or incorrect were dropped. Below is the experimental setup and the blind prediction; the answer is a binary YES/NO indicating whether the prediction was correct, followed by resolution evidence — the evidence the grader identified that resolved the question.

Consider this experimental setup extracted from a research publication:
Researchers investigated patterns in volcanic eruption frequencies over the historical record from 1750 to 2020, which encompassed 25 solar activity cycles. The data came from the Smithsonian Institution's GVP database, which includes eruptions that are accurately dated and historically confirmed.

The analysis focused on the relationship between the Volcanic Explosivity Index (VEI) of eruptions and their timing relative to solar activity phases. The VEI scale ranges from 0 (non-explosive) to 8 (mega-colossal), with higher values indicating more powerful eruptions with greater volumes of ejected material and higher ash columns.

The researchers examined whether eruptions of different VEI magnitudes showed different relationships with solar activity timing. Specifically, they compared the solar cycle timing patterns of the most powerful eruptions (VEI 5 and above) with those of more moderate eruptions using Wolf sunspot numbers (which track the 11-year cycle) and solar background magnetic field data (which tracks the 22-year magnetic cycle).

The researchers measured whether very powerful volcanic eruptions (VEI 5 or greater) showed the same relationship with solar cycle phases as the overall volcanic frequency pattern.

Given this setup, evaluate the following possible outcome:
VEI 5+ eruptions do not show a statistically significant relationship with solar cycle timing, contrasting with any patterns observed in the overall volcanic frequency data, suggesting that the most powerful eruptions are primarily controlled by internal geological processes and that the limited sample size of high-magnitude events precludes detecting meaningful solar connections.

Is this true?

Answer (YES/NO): NO